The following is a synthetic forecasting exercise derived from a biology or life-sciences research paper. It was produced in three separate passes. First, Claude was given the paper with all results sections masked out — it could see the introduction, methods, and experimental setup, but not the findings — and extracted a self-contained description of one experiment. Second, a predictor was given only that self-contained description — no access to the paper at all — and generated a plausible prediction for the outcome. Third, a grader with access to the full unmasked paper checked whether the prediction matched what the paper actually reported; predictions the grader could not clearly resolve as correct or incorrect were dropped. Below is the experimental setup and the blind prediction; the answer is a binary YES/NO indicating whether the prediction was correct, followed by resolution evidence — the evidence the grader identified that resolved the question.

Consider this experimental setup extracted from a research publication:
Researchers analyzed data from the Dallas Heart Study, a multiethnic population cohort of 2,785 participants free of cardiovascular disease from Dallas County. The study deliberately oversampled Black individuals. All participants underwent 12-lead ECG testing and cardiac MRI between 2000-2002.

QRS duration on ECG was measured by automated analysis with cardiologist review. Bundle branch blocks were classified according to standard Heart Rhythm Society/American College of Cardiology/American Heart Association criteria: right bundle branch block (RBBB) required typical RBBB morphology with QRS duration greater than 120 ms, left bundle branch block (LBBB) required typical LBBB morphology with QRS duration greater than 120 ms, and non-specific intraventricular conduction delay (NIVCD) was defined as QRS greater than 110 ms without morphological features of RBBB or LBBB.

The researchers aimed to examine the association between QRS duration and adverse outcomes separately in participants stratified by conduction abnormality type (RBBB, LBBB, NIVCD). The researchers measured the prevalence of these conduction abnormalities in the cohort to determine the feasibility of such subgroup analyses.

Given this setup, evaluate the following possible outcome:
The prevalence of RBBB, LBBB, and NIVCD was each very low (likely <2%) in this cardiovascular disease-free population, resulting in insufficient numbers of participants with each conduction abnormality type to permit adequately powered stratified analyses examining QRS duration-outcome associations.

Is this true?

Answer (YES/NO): YES